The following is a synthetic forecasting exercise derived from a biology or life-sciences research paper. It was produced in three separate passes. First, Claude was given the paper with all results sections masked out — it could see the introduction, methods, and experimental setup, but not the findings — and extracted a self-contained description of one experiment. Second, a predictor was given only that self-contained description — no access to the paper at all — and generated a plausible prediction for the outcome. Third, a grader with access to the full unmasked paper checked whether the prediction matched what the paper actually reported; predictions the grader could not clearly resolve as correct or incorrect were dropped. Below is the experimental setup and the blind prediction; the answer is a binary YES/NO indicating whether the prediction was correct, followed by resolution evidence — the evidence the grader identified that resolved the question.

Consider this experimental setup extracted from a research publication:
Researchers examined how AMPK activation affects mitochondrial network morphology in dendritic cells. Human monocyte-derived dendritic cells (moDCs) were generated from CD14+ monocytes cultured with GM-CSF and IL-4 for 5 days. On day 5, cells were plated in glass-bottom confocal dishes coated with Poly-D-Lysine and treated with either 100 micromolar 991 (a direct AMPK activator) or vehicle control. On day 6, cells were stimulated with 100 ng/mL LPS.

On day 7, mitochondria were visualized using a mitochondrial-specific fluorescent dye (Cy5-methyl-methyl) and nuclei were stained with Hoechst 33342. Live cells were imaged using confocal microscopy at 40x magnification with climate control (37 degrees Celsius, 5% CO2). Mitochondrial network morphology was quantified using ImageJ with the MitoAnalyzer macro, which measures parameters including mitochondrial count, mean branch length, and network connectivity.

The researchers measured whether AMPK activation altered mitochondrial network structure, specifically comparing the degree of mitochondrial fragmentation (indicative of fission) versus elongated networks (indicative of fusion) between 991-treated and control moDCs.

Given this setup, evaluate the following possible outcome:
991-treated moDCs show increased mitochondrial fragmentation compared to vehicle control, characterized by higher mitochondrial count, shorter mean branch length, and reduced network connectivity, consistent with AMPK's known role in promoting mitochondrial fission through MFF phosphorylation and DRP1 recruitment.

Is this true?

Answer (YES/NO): NO